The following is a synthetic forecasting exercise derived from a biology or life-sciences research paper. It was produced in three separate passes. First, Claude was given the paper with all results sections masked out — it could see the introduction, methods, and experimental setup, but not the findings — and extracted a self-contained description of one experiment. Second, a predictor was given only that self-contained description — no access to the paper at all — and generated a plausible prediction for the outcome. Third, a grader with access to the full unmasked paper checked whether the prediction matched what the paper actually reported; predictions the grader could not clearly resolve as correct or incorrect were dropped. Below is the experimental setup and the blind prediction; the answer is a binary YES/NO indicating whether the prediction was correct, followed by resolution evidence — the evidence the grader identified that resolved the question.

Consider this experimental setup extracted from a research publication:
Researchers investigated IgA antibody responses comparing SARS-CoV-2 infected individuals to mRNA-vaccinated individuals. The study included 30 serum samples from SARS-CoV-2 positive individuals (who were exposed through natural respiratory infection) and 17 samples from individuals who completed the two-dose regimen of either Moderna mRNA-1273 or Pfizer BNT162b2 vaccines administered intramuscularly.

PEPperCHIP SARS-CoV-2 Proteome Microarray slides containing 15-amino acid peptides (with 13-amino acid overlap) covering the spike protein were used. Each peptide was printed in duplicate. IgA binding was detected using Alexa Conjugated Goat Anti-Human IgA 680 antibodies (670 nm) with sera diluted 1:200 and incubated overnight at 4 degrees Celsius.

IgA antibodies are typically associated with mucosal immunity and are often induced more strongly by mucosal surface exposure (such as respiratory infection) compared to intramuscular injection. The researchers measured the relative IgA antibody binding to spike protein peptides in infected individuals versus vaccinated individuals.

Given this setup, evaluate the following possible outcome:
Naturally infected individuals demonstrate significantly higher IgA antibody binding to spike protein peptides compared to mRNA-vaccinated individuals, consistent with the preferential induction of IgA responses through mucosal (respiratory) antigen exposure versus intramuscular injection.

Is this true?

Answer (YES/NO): NO